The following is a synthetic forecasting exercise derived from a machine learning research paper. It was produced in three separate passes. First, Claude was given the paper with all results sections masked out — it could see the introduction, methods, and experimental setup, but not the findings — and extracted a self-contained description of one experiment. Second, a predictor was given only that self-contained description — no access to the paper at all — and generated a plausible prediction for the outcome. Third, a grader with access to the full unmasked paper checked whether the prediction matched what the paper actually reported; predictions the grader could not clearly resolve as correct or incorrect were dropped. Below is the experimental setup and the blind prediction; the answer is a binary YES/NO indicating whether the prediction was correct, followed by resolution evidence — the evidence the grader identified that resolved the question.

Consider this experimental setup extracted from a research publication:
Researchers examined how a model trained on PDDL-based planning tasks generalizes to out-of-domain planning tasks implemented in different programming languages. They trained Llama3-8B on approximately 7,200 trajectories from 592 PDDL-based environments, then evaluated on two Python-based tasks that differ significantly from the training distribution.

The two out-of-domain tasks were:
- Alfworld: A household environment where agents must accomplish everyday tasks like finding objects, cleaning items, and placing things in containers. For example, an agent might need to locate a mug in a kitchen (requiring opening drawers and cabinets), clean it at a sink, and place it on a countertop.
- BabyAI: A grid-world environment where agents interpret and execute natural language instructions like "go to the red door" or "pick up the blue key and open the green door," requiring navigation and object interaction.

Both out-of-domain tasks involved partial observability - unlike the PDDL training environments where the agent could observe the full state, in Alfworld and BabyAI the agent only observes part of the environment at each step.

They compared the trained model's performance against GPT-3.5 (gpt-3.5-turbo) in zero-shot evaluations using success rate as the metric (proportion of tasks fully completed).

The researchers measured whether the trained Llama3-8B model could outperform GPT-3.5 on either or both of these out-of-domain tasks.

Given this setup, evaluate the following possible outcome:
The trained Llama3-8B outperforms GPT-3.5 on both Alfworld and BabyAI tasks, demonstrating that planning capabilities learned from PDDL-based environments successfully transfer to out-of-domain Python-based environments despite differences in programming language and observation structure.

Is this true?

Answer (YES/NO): NO